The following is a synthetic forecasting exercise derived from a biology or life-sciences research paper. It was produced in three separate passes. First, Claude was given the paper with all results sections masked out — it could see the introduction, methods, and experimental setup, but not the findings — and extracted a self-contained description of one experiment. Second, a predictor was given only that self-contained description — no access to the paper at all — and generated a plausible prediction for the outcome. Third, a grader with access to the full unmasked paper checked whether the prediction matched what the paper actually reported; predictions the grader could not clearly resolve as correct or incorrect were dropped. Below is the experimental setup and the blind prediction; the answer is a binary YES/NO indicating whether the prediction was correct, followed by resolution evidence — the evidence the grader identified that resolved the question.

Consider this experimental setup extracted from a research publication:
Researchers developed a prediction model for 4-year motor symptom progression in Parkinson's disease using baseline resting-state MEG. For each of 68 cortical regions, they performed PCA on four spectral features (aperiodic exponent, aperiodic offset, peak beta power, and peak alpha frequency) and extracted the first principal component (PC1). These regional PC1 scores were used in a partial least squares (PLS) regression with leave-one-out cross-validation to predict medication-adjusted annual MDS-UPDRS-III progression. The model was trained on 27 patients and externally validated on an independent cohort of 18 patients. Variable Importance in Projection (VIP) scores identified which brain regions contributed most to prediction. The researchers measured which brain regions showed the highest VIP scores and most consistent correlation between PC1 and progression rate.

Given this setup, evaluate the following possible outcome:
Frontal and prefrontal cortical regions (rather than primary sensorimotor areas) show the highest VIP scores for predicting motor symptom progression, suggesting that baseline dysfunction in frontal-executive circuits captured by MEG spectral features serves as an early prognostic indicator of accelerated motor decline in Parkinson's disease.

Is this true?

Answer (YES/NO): NO